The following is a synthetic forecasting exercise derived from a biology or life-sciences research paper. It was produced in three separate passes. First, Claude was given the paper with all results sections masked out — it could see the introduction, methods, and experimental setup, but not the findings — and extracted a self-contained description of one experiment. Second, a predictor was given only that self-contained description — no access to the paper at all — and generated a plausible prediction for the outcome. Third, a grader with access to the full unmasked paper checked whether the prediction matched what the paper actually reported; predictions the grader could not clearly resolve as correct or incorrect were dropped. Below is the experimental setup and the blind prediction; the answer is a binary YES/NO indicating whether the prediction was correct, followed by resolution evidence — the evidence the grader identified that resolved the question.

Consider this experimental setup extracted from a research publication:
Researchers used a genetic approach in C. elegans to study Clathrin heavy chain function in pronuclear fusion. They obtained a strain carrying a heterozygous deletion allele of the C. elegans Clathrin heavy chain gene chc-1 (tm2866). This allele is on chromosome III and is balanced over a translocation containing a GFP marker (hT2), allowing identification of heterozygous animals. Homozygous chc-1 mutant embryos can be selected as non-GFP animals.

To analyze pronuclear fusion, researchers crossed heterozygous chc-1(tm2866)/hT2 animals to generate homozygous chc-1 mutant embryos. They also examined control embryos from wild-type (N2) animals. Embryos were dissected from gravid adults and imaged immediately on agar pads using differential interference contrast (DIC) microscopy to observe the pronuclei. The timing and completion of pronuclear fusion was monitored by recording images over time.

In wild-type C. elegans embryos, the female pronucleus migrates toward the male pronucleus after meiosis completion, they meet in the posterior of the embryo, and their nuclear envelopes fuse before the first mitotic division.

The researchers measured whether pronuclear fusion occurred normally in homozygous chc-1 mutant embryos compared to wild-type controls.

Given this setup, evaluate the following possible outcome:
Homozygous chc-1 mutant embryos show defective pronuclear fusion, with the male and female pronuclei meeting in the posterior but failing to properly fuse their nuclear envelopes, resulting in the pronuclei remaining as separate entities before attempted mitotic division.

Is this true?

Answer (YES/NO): YES